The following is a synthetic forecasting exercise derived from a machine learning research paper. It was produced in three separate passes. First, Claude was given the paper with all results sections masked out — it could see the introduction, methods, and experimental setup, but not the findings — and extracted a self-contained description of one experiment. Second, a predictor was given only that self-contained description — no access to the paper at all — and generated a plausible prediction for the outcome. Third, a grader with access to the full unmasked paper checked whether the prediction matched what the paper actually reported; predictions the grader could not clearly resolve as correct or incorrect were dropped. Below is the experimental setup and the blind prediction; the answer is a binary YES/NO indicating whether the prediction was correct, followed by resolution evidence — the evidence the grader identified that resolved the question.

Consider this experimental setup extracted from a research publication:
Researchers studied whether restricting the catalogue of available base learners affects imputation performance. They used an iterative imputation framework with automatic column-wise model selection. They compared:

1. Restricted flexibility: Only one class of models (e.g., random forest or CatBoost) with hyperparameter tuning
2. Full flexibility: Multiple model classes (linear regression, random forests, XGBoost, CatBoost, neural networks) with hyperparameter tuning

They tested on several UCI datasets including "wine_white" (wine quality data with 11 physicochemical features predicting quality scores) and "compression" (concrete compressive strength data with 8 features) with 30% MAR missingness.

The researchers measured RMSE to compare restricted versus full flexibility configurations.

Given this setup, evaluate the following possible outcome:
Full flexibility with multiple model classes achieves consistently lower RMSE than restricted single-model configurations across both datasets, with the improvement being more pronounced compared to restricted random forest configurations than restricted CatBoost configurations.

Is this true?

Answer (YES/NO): YES